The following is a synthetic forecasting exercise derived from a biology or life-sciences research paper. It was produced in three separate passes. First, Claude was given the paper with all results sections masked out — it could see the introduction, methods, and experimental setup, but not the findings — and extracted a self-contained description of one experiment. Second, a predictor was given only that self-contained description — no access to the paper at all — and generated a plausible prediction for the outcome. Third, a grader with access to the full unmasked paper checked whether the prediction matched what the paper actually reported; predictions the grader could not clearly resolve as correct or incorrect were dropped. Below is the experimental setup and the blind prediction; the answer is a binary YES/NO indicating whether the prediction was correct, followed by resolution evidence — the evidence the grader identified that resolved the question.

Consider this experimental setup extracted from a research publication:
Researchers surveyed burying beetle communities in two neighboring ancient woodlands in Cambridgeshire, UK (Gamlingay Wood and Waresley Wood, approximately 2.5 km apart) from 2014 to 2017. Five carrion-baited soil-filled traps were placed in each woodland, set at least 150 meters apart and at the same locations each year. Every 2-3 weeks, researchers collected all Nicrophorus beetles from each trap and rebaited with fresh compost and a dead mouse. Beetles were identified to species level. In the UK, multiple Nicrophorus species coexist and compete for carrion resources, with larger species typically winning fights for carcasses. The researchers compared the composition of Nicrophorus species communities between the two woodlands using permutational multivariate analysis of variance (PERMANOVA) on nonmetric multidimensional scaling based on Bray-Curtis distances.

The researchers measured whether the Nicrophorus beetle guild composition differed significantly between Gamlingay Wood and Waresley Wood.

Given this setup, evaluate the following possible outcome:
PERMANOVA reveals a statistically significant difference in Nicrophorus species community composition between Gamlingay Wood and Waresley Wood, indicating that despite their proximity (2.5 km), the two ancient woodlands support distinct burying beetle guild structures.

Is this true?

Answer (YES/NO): YES